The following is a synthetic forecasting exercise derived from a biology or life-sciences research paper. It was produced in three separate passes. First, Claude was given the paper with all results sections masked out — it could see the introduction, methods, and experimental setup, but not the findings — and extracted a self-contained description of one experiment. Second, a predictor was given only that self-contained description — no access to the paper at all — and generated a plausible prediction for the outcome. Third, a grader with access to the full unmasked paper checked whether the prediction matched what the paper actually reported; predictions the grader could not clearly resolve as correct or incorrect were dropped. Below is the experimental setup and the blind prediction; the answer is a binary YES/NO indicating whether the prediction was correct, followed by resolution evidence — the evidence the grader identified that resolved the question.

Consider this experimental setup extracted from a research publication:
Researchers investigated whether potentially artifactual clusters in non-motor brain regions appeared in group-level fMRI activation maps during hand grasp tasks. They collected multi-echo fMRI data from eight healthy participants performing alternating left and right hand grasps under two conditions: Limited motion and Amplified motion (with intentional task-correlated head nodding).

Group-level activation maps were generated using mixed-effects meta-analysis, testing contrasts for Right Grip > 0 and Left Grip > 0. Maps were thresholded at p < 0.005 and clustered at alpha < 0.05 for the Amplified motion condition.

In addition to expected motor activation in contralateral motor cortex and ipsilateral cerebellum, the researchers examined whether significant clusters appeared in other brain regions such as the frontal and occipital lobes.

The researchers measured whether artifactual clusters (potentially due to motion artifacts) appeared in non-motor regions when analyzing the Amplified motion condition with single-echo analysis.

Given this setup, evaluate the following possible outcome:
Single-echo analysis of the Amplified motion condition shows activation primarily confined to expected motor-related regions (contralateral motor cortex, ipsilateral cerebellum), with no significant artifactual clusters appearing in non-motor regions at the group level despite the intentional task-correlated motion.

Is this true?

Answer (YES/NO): NO